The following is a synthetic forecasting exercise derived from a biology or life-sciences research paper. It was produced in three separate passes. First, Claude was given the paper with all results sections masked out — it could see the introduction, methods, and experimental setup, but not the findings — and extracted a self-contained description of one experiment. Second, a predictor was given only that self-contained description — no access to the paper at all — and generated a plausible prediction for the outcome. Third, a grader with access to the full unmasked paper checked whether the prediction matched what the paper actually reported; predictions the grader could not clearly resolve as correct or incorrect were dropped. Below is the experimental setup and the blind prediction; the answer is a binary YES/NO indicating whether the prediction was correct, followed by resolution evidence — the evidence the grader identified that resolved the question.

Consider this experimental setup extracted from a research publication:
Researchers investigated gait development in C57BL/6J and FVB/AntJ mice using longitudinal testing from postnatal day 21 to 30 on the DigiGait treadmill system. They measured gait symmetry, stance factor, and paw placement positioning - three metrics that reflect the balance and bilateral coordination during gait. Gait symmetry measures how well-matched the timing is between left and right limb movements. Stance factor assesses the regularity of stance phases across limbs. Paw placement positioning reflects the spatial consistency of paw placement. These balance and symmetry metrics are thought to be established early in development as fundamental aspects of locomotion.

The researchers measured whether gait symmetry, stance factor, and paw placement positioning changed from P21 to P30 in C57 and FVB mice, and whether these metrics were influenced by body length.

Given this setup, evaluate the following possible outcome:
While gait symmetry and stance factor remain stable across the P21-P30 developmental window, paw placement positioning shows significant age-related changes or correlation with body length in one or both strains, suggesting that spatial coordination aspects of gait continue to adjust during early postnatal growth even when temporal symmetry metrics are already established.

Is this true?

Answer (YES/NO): NO